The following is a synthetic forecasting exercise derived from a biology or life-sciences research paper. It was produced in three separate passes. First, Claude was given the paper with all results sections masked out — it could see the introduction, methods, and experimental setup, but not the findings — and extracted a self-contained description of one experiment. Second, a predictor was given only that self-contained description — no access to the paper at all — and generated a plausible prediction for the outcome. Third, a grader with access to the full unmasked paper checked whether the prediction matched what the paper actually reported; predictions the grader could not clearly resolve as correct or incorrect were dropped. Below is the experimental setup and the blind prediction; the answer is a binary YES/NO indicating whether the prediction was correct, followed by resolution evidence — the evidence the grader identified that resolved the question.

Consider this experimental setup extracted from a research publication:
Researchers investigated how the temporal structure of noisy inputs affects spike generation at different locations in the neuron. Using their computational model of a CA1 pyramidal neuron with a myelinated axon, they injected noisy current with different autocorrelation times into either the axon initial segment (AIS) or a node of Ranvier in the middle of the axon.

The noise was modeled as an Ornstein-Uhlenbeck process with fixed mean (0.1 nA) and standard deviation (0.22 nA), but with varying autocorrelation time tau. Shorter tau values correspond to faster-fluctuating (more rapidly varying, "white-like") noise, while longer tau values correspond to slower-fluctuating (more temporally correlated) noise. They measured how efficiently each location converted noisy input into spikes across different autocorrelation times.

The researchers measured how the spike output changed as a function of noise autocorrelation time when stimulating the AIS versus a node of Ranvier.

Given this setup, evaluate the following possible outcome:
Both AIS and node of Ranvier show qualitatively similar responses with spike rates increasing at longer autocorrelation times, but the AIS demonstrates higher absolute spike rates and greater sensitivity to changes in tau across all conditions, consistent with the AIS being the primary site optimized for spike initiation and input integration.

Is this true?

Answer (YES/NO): NO